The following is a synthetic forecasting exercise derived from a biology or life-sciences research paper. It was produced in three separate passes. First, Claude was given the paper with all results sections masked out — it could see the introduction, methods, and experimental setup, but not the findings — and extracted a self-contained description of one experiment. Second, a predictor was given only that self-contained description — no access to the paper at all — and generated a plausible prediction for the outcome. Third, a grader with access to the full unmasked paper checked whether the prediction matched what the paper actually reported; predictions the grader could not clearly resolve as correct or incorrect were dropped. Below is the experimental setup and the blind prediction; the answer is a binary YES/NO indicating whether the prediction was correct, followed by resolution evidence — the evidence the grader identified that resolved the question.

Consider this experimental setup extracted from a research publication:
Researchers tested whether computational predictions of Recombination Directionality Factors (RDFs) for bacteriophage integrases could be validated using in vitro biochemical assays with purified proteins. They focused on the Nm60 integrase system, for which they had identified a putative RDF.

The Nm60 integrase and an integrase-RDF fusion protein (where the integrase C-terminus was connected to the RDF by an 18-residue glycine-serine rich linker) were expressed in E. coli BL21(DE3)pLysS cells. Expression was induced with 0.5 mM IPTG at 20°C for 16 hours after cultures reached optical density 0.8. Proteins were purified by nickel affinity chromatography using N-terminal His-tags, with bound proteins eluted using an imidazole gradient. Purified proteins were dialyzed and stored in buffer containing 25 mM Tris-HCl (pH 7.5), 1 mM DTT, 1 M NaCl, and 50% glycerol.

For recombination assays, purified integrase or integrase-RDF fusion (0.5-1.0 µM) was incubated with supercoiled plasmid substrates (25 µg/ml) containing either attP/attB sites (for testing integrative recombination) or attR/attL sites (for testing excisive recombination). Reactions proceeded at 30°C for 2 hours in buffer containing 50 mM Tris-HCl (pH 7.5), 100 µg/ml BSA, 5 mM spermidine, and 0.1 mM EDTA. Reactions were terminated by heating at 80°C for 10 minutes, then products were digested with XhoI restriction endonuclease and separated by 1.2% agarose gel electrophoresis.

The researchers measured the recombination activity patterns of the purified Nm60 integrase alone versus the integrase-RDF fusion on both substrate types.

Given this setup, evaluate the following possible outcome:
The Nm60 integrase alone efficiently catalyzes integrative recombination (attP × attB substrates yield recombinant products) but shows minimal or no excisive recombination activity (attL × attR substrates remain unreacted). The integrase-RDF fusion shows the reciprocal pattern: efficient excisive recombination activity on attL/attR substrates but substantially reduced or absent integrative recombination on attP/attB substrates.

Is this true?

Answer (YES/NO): YES